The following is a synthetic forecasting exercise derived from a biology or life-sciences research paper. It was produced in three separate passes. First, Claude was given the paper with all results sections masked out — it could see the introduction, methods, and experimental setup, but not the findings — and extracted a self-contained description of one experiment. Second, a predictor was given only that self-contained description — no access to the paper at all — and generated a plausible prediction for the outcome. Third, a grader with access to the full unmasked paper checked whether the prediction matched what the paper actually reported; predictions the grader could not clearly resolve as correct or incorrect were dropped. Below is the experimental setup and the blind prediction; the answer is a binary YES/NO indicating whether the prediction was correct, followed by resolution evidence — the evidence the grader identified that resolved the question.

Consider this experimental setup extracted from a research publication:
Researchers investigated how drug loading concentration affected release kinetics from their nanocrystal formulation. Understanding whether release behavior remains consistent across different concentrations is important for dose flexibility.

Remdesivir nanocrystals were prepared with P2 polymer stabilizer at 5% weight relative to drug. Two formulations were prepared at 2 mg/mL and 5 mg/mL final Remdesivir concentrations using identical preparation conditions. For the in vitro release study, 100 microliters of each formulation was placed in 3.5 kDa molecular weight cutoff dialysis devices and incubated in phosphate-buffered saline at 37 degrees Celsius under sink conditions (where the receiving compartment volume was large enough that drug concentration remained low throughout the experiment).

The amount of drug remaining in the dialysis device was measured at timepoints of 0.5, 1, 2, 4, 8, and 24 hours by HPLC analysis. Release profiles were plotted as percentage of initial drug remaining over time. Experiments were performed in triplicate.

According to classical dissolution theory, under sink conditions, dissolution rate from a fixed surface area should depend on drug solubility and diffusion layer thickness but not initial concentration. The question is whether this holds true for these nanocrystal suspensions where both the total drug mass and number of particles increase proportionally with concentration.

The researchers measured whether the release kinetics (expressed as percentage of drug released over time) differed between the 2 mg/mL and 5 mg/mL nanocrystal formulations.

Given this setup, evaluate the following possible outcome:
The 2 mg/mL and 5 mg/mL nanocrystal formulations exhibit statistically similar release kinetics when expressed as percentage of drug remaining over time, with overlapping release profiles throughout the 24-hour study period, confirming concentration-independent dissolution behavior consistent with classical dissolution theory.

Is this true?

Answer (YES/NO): YES